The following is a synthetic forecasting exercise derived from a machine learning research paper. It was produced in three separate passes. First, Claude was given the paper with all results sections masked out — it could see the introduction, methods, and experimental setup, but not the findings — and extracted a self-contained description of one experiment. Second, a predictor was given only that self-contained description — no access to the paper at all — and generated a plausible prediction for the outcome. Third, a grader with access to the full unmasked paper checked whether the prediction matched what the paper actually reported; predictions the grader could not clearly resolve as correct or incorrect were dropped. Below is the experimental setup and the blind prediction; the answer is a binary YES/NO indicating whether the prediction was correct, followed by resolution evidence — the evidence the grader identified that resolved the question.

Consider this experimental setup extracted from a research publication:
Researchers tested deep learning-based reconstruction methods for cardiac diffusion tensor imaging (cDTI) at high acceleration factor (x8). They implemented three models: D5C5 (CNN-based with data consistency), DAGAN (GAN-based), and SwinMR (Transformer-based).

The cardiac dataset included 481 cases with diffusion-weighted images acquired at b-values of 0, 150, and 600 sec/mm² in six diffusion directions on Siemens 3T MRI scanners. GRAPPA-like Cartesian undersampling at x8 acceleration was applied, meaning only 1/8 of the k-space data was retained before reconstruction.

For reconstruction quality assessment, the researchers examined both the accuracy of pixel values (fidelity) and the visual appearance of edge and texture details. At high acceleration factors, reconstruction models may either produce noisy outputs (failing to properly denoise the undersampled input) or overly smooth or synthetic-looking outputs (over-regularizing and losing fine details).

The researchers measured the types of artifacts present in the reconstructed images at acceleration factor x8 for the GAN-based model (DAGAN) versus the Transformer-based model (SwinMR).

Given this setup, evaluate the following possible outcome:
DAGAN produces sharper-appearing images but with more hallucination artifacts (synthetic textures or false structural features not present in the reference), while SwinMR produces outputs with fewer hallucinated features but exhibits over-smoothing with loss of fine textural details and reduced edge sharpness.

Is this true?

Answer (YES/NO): NO